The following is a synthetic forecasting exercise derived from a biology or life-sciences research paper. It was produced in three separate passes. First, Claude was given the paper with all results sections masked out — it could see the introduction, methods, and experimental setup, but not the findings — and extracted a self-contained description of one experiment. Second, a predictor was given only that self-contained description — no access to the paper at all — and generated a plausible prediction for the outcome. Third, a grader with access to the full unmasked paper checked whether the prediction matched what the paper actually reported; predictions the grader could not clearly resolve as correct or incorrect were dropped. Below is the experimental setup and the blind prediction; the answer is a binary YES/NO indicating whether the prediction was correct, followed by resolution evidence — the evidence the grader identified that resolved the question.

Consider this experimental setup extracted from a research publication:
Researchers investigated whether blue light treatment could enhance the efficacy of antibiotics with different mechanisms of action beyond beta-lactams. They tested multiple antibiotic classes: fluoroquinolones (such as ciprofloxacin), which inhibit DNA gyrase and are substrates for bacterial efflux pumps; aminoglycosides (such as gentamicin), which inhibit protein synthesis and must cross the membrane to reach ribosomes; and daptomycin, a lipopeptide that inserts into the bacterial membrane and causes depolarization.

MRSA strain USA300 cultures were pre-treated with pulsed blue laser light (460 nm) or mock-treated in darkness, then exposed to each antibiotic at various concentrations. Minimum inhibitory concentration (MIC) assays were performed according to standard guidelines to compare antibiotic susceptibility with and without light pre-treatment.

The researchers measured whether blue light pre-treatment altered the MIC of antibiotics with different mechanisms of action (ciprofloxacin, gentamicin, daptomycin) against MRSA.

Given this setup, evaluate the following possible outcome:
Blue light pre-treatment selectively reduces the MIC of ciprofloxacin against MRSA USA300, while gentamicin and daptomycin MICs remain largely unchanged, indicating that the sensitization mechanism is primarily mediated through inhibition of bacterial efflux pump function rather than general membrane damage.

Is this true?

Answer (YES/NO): NO